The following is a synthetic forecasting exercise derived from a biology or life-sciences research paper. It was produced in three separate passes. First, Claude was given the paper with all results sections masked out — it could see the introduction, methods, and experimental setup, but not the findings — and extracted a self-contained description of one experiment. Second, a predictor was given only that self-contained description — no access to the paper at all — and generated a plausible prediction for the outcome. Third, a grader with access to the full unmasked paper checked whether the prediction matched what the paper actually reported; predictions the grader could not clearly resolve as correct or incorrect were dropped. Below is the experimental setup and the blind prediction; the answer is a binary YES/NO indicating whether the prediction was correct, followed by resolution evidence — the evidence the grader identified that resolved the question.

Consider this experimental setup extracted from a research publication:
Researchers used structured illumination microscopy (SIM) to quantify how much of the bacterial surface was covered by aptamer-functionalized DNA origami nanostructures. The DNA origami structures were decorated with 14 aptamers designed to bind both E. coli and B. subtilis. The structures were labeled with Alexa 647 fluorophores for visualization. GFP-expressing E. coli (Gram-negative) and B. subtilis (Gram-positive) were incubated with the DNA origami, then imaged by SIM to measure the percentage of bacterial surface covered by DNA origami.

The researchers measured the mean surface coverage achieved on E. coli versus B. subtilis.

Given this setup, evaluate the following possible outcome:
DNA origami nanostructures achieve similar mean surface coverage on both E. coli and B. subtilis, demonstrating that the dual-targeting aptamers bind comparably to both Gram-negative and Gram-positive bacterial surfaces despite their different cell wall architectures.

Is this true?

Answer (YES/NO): YES